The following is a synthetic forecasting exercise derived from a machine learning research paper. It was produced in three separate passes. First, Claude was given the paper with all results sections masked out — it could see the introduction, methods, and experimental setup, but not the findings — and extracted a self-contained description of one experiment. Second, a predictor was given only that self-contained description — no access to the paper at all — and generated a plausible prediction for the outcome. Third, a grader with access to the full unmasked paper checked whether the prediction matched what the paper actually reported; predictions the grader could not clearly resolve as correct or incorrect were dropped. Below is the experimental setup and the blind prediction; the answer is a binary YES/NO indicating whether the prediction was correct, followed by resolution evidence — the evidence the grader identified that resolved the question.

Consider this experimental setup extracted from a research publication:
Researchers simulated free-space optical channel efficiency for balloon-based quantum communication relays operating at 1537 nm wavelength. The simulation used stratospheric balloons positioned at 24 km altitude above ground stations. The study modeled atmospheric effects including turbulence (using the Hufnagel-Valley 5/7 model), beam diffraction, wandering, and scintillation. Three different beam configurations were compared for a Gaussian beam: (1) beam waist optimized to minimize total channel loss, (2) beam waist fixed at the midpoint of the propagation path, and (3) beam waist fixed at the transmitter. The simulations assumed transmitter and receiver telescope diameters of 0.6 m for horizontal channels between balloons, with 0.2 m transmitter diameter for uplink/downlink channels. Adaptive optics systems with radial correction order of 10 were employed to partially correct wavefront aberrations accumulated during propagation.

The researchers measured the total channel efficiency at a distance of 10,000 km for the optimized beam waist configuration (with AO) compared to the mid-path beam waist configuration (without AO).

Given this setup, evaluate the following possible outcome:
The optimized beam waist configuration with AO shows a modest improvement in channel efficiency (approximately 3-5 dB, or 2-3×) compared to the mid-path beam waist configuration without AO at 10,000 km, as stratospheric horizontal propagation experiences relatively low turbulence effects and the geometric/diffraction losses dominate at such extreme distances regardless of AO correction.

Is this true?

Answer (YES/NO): NO